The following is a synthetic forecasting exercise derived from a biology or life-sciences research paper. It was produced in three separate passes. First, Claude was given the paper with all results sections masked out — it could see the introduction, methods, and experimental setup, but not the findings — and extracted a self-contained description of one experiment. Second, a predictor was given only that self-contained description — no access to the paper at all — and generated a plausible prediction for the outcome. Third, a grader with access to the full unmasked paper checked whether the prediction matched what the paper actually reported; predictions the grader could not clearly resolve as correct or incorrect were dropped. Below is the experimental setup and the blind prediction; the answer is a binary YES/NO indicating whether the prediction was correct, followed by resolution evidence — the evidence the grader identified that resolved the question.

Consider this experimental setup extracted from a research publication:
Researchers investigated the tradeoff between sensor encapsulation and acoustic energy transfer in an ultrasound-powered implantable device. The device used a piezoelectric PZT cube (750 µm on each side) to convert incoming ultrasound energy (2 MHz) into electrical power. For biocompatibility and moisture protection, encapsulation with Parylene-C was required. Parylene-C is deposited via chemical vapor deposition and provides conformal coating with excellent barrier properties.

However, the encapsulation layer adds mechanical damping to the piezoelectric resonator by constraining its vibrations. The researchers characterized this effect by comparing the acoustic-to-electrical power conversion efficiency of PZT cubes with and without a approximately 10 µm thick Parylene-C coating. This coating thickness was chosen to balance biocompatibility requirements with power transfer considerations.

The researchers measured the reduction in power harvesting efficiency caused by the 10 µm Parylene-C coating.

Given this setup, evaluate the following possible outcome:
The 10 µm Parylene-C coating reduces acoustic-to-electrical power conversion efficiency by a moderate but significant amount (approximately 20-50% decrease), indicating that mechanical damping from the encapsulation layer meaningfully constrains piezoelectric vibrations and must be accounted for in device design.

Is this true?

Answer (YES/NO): YES